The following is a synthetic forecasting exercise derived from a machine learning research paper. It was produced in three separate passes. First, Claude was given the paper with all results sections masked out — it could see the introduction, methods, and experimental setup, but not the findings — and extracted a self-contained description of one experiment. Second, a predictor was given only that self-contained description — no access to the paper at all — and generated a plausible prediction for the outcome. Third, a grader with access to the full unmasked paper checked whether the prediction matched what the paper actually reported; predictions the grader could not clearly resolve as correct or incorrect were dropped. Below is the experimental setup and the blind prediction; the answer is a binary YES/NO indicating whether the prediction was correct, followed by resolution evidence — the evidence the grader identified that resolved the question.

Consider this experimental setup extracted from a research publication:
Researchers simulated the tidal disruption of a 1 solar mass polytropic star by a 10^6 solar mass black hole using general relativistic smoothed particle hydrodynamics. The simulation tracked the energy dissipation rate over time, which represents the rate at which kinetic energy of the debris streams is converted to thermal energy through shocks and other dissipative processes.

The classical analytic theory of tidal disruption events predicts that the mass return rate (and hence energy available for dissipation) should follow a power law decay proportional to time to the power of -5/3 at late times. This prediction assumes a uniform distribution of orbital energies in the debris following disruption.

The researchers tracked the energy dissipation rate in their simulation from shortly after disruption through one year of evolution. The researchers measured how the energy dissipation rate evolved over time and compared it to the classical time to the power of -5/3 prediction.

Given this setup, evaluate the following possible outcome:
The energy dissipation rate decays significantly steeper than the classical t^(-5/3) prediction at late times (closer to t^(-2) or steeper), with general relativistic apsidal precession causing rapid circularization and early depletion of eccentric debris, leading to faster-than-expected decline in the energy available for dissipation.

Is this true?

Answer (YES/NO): NO